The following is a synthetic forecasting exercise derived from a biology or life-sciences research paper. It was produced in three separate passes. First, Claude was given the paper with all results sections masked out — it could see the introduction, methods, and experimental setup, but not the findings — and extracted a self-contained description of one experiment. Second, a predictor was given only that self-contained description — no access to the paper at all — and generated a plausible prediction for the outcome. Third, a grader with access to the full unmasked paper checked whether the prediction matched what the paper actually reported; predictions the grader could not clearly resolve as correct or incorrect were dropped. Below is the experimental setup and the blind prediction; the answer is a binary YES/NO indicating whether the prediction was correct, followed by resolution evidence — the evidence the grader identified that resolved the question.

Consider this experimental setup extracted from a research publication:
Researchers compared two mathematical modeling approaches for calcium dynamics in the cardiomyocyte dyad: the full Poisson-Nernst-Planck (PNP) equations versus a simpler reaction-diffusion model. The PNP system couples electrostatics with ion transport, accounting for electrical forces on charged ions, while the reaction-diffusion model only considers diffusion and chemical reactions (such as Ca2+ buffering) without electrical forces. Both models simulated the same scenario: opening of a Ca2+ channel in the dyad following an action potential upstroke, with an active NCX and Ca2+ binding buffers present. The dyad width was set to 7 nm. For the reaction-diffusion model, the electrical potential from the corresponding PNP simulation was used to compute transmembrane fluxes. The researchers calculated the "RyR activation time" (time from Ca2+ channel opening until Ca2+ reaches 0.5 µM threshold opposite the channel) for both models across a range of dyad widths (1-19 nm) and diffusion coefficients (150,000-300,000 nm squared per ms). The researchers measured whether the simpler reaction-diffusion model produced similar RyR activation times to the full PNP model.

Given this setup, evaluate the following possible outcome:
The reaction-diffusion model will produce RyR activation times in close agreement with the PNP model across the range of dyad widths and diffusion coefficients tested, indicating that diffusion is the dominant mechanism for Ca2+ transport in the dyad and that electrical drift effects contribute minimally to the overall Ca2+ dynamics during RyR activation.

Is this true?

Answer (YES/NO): YES